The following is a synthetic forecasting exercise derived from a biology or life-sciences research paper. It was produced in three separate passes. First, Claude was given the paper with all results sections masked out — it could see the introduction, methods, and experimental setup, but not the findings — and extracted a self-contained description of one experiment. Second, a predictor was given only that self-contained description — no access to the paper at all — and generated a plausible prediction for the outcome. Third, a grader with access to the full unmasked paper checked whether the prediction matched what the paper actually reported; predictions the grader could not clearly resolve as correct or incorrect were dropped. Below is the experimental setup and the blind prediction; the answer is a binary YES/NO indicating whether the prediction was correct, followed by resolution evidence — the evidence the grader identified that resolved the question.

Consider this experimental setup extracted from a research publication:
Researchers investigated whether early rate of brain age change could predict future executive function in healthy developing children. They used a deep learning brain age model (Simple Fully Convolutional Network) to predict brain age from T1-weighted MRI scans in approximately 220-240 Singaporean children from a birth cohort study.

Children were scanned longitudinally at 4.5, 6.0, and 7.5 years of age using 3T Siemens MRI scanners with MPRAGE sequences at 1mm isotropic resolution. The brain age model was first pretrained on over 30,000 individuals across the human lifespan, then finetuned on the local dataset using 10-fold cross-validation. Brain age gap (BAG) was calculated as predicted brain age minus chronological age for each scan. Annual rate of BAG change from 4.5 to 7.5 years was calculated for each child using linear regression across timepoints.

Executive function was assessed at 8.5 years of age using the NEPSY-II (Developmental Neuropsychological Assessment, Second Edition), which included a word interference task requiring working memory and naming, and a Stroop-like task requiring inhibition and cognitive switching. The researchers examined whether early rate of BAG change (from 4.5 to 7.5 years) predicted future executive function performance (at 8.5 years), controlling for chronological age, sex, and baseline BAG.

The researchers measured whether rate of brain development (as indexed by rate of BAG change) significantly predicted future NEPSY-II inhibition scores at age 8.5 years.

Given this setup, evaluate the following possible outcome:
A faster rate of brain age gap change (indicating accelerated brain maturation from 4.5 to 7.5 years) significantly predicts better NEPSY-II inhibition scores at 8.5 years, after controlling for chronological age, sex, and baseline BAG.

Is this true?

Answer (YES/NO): YES